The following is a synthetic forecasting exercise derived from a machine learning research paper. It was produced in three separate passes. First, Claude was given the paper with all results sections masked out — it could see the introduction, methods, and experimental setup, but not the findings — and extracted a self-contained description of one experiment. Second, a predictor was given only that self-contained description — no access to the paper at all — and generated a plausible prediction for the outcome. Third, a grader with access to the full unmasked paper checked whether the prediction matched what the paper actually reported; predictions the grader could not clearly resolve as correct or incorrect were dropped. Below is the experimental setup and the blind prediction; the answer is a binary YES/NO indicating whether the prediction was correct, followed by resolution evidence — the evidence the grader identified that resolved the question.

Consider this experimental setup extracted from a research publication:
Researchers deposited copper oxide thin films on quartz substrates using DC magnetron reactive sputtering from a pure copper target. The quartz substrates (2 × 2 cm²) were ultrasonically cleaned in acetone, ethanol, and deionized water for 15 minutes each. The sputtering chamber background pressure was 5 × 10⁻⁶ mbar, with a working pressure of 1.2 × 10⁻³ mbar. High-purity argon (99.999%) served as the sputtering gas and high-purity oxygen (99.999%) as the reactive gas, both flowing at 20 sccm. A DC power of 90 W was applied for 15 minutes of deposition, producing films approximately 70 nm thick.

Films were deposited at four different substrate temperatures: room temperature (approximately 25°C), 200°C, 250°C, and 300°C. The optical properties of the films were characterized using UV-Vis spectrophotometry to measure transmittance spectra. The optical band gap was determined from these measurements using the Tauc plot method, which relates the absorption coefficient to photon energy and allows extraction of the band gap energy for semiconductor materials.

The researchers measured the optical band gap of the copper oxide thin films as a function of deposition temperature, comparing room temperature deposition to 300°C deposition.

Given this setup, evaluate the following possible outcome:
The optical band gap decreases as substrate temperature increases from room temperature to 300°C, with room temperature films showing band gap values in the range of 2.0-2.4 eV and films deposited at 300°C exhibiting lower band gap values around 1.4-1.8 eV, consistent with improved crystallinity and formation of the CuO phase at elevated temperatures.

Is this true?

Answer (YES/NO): NO